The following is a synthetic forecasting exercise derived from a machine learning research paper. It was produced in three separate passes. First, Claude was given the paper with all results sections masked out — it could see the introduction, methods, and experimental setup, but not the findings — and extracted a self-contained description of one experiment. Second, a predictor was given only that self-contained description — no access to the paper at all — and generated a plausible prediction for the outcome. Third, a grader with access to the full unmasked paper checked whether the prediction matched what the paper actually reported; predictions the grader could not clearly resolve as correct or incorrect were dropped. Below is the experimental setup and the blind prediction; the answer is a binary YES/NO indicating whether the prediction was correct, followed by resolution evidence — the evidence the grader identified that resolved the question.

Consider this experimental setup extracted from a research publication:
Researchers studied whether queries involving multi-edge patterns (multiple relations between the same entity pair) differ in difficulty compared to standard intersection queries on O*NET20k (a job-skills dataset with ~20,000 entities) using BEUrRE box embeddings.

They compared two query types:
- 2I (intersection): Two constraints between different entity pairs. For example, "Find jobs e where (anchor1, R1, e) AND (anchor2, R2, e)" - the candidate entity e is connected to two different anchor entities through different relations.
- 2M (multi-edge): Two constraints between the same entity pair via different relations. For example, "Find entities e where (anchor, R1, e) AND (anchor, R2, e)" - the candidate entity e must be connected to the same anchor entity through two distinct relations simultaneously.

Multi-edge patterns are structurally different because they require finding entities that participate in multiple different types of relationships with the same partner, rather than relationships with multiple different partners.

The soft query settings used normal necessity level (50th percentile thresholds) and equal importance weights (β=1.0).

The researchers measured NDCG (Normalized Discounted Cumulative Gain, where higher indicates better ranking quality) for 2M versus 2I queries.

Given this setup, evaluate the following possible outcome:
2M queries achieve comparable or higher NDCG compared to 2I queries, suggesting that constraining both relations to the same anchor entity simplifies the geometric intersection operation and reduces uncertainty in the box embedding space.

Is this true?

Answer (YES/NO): NO